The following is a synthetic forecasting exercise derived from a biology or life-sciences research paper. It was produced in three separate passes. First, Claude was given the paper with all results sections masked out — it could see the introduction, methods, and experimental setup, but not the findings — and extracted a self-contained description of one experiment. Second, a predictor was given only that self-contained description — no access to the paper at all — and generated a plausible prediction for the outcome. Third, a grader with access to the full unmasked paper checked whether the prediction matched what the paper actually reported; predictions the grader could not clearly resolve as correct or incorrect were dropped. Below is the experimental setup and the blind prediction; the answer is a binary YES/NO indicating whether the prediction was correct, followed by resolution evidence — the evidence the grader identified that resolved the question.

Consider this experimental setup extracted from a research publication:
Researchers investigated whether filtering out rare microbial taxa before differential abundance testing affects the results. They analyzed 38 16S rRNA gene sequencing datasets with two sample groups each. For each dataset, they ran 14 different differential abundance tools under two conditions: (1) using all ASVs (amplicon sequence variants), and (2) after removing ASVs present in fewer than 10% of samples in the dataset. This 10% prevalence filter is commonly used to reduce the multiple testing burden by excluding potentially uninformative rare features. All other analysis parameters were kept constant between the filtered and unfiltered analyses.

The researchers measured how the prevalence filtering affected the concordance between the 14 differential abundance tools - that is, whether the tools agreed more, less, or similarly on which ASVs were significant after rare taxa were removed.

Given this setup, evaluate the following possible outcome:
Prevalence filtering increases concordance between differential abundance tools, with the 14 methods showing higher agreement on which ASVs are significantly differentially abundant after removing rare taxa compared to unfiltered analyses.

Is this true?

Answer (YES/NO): YES